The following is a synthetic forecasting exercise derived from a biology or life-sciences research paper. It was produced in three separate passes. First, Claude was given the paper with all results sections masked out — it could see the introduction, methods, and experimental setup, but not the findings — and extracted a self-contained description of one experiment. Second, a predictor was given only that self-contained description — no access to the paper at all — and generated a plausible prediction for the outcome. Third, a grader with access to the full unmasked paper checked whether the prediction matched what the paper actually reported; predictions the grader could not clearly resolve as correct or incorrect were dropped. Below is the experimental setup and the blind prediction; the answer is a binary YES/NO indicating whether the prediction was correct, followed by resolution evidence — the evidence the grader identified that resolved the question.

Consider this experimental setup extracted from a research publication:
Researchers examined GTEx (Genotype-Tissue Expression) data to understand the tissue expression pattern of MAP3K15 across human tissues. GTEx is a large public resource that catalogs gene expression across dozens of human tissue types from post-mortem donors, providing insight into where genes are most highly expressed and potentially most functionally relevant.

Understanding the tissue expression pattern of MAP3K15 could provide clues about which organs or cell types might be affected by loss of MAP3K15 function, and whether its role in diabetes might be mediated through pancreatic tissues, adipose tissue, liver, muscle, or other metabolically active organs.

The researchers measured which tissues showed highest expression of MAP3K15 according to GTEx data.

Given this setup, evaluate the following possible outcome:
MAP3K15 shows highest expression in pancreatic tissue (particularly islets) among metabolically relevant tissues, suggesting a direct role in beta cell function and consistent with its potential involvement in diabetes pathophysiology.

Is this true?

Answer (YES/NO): NO